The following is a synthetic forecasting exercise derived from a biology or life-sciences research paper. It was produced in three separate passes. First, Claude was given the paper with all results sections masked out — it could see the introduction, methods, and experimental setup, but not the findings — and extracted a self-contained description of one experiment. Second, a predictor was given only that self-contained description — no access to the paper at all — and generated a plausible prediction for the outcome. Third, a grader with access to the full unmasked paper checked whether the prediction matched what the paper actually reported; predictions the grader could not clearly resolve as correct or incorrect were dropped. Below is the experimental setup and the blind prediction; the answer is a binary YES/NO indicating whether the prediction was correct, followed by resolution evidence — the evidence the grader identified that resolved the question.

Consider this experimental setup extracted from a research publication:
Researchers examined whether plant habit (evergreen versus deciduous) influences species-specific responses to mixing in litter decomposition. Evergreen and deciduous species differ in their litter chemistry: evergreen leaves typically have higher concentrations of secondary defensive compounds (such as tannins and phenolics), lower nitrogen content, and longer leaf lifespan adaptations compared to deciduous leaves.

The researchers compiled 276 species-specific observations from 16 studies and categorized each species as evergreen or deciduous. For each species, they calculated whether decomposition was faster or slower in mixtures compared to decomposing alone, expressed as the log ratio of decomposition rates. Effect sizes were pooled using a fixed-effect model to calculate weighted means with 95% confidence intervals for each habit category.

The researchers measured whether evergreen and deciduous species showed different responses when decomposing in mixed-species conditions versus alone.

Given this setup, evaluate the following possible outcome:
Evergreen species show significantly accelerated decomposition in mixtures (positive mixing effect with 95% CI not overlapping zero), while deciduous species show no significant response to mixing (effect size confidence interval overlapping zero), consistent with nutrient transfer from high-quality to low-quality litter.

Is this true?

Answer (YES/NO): NO